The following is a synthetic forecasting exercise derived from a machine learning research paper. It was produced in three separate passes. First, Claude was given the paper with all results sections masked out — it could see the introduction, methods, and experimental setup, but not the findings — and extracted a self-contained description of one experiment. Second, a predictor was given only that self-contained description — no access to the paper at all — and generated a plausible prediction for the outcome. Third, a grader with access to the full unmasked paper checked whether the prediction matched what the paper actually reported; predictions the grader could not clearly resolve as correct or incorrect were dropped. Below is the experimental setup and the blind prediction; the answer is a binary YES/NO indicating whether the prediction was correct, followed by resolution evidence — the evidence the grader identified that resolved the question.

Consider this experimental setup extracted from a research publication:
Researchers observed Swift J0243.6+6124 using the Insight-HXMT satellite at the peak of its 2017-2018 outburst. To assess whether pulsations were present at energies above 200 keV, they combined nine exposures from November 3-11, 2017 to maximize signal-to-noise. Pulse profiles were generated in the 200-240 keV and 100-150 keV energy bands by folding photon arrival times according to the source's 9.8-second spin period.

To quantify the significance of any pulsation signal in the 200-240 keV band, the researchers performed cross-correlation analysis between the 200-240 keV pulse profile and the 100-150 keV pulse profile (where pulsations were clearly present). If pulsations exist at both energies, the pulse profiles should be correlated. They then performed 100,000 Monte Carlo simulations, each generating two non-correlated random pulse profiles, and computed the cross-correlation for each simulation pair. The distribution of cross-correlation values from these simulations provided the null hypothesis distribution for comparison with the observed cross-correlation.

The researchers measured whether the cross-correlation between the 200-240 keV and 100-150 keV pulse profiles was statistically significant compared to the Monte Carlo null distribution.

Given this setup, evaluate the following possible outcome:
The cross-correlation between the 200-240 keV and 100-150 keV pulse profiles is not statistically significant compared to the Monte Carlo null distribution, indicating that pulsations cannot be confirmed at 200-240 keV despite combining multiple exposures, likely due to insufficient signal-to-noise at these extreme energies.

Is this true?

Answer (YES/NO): NO